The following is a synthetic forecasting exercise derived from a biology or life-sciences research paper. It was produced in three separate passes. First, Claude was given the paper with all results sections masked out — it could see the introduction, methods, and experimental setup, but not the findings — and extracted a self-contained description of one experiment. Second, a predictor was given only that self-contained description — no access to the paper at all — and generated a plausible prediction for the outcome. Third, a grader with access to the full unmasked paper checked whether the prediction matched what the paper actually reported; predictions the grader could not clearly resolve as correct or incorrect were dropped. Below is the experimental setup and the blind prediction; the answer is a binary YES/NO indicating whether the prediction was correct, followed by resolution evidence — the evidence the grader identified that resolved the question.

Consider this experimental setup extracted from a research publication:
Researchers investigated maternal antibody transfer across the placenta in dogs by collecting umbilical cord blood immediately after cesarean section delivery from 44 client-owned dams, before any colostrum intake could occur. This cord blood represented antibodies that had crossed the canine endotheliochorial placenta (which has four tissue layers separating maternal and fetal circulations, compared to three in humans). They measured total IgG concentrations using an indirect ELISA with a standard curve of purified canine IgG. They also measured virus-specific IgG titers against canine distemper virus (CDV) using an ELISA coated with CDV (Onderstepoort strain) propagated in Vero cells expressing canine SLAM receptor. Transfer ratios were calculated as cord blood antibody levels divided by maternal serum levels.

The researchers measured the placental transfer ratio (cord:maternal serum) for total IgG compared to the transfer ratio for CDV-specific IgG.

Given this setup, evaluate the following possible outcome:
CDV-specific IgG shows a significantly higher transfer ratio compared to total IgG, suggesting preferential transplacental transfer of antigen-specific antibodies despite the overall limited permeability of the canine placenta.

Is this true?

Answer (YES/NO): NO